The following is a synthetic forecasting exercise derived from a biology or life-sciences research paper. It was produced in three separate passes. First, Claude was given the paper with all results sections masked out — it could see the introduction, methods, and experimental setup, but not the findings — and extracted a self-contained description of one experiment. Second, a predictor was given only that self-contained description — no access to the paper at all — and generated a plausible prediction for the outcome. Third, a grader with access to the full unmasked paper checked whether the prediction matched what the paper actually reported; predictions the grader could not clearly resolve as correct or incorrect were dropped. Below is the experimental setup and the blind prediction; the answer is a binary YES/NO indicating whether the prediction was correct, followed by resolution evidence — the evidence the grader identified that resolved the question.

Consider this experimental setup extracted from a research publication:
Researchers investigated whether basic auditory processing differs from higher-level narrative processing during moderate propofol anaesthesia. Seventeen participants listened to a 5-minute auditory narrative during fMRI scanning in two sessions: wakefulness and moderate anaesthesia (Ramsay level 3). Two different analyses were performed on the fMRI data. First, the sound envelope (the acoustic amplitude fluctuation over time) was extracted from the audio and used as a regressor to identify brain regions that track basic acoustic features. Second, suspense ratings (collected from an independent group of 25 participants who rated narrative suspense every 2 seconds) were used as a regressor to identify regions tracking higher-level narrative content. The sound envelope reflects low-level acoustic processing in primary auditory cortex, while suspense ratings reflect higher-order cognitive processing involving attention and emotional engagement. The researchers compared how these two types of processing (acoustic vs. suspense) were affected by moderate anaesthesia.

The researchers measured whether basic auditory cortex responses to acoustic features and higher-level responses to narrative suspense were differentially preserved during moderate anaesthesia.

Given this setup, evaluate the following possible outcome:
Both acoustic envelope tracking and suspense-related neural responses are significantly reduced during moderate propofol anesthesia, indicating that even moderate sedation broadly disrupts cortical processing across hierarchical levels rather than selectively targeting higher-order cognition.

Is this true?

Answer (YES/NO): YES